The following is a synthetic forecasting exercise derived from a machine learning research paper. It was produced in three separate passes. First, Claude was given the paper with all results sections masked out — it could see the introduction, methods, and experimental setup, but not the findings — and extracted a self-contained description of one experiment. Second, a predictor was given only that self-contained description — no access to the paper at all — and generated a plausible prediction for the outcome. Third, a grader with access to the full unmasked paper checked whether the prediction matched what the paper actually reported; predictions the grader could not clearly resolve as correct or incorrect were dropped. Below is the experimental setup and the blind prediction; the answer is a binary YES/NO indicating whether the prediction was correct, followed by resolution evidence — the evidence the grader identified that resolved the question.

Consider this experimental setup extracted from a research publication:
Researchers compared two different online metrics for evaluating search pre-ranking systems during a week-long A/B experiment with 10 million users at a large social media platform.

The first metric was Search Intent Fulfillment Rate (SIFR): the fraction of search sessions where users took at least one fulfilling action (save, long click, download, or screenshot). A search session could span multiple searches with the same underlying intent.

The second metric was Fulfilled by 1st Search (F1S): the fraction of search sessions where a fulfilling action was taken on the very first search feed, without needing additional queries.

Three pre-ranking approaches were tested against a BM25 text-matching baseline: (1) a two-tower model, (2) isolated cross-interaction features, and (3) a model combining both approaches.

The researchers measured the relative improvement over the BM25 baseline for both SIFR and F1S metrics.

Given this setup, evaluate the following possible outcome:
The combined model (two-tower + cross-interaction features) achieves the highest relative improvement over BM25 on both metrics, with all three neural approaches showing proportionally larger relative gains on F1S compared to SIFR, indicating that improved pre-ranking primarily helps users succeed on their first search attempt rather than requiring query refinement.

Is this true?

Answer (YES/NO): YES